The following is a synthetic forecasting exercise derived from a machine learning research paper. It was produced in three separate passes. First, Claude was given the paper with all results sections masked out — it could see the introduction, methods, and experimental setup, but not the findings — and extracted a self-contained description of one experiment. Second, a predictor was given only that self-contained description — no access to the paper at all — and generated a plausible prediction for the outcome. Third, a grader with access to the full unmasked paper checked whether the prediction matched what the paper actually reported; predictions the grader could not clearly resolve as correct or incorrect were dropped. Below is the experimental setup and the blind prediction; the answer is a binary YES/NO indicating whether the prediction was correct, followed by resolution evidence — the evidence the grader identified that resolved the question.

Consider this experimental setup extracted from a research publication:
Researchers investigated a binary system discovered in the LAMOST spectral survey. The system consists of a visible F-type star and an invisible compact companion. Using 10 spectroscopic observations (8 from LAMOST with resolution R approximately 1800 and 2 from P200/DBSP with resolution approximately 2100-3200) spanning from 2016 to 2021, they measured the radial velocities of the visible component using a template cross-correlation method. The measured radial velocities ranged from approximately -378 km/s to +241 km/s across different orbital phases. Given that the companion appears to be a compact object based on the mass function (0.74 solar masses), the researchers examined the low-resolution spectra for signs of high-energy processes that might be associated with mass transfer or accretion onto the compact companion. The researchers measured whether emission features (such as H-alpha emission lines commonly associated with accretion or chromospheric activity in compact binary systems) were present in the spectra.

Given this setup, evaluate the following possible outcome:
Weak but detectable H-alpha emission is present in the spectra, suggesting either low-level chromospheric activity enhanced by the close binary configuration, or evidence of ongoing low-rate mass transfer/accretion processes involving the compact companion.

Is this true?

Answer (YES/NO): NO